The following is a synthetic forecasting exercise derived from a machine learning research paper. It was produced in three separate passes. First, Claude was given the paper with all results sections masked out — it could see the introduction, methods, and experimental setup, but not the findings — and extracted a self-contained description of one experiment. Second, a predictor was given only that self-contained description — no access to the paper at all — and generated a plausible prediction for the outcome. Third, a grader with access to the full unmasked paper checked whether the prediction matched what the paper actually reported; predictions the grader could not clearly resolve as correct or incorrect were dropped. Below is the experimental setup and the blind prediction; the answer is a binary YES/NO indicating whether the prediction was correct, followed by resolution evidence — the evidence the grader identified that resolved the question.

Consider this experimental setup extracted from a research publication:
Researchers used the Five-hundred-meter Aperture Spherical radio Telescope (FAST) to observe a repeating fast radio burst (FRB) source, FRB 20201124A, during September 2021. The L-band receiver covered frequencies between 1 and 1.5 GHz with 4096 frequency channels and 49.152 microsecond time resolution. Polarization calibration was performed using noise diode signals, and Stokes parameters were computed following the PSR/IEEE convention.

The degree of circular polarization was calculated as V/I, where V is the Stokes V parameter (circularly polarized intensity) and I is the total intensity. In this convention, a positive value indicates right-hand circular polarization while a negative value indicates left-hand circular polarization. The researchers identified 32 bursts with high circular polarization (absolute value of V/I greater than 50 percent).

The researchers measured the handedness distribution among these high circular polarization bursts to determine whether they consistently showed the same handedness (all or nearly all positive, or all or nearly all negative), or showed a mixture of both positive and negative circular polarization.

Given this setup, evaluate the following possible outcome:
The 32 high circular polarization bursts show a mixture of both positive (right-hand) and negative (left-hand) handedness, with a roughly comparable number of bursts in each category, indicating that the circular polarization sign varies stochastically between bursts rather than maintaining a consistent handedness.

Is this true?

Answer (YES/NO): YES